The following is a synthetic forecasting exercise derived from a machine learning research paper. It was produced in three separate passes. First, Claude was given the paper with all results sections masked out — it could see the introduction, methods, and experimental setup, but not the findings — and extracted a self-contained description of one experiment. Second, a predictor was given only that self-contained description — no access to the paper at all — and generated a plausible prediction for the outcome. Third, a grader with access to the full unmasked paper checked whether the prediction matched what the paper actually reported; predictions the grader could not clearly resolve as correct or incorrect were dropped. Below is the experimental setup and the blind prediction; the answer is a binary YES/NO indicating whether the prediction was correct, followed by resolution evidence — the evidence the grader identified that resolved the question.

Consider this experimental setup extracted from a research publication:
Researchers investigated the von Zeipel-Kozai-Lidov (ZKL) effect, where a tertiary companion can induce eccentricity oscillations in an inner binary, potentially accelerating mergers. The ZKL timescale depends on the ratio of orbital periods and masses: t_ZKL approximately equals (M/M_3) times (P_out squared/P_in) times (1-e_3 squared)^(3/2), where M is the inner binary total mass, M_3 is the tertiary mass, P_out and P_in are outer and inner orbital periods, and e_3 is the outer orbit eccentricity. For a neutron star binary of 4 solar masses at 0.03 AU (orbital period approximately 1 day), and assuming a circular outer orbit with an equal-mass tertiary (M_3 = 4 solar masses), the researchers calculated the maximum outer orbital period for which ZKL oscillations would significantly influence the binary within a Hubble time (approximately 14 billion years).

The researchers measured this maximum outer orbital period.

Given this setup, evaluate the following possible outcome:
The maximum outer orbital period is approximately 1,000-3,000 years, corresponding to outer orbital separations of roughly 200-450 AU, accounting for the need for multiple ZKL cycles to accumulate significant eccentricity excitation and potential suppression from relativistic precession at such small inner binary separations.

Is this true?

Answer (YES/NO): NO